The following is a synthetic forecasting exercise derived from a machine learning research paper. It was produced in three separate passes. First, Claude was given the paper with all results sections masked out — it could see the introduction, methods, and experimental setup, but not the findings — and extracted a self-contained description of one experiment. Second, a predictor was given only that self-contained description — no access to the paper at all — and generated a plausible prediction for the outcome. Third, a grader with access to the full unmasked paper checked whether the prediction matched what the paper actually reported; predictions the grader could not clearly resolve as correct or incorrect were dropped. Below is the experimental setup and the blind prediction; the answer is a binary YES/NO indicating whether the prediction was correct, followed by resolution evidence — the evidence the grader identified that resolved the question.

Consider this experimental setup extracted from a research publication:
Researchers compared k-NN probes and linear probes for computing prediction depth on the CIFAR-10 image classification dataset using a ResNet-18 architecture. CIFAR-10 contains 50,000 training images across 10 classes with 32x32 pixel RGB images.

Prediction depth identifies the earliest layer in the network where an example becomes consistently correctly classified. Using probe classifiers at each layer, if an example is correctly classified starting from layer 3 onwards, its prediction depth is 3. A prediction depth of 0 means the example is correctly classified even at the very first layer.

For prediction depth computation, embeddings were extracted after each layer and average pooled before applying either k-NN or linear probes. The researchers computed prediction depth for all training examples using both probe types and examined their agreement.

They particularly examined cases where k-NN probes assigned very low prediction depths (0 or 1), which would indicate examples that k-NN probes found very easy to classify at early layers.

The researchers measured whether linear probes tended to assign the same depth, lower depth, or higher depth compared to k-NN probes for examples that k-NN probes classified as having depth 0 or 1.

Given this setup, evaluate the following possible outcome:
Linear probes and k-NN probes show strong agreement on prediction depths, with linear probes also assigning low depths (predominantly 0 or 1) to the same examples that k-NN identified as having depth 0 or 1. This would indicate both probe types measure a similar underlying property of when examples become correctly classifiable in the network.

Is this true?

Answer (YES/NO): NO